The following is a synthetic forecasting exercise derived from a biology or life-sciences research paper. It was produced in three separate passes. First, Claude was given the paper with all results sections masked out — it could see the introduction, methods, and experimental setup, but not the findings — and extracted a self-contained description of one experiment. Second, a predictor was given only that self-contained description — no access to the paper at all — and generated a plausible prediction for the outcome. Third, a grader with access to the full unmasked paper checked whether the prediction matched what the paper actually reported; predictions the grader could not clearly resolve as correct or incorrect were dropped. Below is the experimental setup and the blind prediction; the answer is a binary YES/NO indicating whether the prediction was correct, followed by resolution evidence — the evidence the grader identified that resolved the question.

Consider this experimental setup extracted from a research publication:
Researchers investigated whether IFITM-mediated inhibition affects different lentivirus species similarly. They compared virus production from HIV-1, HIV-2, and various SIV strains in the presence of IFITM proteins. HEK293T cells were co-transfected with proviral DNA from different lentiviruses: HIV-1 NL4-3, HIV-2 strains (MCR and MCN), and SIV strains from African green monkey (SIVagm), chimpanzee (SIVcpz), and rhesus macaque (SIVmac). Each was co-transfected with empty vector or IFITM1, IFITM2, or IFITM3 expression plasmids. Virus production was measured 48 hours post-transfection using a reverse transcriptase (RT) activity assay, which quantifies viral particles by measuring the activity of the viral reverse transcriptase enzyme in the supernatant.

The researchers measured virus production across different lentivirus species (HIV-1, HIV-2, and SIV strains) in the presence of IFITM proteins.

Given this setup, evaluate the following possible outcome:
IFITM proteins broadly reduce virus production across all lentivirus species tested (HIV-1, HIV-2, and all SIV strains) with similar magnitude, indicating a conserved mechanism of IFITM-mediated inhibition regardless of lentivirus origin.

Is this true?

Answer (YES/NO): NO